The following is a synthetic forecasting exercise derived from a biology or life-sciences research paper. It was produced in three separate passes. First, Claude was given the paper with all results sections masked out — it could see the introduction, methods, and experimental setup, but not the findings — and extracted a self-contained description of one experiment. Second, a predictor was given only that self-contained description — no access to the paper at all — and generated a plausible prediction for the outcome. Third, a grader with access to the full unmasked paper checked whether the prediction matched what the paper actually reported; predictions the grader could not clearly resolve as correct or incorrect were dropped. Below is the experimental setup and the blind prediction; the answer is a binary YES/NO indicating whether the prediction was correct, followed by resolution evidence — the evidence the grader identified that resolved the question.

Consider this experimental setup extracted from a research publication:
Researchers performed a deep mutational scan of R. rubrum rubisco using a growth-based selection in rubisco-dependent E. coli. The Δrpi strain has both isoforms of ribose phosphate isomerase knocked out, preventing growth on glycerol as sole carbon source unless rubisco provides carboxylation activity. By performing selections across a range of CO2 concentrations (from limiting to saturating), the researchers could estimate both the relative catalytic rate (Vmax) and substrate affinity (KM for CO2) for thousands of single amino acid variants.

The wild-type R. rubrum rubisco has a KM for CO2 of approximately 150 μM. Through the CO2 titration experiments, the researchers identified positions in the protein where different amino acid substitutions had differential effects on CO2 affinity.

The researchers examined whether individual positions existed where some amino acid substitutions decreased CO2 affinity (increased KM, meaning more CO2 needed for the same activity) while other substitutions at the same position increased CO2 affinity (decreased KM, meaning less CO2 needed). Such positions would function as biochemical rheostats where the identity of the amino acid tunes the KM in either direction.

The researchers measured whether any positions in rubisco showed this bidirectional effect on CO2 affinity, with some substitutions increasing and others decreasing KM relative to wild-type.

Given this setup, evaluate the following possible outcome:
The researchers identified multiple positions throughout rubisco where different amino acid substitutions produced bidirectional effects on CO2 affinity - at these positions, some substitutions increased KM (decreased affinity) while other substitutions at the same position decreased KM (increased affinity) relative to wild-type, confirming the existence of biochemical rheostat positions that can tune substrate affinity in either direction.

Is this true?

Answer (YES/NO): YES